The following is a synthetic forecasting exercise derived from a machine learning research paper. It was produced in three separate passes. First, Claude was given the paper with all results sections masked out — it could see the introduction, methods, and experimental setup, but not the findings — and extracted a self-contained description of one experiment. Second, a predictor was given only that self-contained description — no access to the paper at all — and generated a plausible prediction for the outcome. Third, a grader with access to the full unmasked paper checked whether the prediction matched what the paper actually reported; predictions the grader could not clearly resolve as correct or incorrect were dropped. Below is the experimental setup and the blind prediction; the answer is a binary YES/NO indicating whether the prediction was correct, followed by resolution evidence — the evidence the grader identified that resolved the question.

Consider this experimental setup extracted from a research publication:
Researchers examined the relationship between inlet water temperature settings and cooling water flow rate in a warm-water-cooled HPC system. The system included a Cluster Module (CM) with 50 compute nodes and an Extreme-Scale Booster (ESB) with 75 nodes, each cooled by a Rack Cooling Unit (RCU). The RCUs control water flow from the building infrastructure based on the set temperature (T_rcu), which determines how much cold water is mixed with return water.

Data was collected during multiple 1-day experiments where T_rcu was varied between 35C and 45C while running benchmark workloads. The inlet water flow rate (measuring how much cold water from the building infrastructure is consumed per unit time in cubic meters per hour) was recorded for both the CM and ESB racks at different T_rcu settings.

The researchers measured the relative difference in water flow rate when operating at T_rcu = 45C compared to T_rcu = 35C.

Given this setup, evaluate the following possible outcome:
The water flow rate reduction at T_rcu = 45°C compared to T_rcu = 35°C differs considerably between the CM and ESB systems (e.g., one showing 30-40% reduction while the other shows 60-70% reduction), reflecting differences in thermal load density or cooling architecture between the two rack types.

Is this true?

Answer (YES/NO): NO